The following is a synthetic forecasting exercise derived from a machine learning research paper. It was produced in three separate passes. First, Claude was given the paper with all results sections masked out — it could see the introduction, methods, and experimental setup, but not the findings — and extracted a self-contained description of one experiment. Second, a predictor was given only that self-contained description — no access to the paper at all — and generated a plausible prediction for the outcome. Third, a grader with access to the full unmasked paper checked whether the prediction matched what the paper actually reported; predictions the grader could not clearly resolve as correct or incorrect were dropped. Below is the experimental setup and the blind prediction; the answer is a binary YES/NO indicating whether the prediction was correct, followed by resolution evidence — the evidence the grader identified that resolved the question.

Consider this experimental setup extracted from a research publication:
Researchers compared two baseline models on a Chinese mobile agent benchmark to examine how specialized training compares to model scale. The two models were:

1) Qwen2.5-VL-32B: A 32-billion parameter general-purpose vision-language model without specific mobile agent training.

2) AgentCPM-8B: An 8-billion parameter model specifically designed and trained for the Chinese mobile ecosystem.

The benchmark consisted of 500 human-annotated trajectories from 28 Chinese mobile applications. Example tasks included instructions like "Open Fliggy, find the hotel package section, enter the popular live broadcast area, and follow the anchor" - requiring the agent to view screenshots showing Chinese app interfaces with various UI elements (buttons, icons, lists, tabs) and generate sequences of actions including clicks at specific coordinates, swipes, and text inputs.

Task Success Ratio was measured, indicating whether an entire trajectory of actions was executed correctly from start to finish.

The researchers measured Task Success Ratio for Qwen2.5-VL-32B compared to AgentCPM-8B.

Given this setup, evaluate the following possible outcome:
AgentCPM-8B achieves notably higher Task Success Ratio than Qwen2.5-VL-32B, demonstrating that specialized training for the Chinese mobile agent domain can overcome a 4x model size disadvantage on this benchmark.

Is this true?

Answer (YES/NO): NO